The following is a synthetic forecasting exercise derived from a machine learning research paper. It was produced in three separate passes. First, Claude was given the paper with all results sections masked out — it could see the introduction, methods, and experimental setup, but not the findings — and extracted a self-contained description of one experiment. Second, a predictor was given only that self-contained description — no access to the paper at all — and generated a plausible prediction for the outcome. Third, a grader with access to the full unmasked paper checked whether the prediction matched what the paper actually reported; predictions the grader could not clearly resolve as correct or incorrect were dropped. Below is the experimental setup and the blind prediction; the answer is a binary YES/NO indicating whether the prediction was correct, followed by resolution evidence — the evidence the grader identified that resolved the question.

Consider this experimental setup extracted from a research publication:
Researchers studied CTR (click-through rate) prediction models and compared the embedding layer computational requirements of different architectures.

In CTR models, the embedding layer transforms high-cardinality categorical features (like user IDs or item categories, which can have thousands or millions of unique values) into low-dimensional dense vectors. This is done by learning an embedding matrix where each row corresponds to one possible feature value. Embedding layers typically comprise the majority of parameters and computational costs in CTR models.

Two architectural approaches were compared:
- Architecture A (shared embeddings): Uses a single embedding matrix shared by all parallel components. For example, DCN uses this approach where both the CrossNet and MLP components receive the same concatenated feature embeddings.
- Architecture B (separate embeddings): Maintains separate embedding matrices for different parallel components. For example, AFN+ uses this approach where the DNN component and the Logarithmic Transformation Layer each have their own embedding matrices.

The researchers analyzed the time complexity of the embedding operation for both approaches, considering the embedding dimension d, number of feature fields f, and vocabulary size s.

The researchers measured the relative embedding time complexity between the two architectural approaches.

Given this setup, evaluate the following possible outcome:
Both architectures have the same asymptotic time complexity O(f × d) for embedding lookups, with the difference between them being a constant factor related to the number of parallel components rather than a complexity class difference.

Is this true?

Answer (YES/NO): NO